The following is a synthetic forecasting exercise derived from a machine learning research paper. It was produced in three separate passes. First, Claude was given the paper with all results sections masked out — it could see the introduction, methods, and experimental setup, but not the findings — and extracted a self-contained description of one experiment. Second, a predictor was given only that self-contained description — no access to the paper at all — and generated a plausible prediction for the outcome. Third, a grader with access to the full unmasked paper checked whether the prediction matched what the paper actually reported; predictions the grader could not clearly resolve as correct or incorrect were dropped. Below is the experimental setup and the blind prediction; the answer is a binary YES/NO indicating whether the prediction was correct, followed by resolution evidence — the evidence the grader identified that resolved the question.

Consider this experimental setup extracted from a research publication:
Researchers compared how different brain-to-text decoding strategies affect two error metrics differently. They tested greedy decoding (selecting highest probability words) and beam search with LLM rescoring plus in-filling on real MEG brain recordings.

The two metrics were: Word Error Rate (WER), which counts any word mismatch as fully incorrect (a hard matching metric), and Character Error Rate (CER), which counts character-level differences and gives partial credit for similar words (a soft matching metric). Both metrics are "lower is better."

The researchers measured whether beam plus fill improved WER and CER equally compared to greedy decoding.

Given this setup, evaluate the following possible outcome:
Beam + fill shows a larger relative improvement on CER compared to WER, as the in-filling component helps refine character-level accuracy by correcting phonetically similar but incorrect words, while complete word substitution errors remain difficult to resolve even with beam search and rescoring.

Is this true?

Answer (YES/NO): YES